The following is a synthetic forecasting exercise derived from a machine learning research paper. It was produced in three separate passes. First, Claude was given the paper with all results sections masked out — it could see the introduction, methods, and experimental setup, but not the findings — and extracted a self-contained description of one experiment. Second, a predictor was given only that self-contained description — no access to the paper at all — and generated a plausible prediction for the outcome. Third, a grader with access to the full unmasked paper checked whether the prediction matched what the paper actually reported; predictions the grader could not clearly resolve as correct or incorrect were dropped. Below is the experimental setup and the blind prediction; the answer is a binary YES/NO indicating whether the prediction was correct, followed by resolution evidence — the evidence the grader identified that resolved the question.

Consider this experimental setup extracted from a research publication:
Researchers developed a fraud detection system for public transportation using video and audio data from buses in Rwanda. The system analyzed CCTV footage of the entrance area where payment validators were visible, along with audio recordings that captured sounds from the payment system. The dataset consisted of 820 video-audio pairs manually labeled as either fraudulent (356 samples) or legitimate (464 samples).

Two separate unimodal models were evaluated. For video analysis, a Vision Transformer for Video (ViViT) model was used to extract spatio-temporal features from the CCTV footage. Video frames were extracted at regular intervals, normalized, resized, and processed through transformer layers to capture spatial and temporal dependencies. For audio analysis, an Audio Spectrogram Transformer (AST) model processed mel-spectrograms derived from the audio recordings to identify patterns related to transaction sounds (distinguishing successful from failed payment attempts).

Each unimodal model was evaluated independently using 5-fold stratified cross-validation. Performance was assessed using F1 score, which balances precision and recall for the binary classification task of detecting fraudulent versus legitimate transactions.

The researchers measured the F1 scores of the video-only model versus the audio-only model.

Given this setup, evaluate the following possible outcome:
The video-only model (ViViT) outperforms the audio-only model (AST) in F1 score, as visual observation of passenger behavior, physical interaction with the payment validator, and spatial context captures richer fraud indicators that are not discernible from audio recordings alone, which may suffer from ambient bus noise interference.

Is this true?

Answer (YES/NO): YES